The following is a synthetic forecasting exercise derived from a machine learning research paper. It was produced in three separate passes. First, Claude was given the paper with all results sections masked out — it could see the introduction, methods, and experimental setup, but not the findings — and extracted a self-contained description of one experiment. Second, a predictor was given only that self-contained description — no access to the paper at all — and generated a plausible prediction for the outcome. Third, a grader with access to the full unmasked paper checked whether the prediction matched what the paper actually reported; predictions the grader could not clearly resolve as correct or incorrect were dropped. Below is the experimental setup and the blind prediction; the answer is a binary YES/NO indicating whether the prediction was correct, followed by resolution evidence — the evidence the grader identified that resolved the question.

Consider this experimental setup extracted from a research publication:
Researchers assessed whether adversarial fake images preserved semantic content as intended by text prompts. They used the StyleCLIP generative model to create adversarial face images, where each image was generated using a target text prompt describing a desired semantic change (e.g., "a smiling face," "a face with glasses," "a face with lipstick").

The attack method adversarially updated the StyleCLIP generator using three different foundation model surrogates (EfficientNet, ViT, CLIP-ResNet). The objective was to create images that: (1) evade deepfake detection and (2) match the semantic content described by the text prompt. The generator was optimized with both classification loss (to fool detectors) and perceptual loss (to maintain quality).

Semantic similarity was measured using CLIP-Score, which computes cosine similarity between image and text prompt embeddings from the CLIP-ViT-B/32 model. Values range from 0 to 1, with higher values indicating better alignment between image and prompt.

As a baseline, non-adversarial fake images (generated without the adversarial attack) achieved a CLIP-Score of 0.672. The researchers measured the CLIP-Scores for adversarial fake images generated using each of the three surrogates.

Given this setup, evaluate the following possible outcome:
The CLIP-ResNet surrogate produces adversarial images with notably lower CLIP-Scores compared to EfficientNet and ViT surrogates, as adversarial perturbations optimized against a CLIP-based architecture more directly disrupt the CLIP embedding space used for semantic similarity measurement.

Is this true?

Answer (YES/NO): NO